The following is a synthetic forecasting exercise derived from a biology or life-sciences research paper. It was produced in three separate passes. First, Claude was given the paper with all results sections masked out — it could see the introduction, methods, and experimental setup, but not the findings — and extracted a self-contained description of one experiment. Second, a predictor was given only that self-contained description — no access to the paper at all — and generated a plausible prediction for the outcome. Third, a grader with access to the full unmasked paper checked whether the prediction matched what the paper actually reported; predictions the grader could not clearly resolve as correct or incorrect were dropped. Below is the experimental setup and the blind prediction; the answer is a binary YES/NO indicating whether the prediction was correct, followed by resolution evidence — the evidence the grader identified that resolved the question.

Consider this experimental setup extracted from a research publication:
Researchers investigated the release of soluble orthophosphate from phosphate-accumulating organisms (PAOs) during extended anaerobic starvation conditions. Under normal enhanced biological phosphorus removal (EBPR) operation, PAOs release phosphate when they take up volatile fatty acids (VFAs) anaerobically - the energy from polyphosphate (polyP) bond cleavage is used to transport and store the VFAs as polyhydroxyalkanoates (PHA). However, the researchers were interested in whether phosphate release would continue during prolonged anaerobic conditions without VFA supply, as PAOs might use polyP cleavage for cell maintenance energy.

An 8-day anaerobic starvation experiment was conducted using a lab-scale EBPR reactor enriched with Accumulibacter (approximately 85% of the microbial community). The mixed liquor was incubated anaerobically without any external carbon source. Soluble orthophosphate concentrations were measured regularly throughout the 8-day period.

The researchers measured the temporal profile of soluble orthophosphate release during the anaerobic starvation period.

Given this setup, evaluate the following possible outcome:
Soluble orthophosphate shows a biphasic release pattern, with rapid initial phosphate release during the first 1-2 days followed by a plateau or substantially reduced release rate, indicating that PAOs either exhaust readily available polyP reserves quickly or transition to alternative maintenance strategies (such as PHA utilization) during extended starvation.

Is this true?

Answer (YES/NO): NO